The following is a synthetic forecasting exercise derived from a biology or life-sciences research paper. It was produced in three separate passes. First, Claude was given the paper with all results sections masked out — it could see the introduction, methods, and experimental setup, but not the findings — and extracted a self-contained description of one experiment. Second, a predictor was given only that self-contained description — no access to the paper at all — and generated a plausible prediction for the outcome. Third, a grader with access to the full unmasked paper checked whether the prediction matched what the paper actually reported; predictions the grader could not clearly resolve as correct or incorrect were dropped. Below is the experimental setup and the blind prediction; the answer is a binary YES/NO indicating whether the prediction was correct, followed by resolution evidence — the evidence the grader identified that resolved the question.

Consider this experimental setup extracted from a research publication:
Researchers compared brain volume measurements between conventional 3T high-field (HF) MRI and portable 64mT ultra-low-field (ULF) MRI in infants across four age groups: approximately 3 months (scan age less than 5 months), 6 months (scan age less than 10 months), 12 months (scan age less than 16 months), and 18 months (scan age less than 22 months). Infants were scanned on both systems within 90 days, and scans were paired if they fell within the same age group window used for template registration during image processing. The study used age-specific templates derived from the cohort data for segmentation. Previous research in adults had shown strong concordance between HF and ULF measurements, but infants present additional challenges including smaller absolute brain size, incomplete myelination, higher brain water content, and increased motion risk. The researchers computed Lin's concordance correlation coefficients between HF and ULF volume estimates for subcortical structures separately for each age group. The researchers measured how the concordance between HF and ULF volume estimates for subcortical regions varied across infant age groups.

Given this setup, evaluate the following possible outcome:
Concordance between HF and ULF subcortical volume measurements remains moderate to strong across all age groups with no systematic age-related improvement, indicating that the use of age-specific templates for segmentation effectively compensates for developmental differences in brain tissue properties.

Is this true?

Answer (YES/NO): NO